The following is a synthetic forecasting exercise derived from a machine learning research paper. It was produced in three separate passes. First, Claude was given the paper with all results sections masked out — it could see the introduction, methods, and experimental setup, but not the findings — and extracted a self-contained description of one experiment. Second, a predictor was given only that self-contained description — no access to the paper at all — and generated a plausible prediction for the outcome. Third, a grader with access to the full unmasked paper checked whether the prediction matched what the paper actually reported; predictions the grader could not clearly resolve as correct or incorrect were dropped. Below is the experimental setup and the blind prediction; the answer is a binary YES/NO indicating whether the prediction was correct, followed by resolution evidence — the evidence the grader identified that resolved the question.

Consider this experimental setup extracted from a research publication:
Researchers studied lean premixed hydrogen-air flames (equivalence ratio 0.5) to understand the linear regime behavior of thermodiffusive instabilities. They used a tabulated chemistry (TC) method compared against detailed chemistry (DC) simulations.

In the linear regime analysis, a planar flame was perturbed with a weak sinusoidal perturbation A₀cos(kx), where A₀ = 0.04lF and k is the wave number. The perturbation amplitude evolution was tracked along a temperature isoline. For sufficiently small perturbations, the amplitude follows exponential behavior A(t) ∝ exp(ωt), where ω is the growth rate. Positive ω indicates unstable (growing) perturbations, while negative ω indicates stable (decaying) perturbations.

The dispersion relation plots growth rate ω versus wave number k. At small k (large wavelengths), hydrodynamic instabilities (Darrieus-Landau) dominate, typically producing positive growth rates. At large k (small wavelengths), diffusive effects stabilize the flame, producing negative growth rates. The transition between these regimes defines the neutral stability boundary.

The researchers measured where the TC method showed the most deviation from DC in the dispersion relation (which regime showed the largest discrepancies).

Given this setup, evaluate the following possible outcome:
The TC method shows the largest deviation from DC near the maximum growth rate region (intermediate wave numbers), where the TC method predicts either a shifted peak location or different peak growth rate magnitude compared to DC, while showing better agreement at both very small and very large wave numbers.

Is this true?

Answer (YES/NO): NO